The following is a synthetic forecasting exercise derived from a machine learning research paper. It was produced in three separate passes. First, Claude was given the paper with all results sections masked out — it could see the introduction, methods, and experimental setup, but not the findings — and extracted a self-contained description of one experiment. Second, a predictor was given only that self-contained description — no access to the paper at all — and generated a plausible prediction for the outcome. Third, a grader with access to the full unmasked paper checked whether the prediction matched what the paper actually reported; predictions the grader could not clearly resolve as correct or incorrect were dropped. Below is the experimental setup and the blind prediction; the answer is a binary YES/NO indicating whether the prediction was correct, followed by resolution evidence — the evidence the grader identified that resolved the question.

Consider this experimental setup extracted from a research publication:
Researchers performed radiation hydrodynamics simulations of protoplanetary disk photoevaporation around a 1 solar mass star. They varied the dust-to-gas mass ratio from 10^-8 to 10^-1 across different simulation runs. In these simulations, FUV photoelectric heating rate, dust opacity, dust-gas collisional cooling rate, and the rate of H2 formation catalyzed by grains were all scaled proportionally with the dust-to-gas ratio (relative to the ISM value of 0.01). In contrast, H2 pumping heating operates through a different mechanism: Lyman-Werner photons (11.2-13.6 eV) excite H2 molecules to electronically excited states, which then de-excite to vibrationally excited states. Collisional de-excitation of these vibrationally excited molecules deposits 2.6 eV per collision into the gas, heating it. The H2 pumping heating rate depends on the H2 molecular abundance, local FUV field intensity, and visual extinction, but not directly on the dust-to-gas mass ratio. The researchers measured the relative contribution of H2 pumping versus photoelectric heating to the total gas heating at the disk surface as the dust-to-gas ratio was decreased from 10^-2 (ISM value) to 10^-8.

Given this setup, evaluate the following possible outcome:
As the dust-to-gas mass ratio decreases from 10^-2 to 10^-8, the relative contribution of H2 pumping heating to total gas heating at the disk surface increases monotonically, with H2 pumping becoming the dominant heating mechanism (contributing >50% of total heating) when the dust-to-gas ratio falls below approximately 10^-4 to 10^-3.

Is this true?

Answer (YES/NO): NO